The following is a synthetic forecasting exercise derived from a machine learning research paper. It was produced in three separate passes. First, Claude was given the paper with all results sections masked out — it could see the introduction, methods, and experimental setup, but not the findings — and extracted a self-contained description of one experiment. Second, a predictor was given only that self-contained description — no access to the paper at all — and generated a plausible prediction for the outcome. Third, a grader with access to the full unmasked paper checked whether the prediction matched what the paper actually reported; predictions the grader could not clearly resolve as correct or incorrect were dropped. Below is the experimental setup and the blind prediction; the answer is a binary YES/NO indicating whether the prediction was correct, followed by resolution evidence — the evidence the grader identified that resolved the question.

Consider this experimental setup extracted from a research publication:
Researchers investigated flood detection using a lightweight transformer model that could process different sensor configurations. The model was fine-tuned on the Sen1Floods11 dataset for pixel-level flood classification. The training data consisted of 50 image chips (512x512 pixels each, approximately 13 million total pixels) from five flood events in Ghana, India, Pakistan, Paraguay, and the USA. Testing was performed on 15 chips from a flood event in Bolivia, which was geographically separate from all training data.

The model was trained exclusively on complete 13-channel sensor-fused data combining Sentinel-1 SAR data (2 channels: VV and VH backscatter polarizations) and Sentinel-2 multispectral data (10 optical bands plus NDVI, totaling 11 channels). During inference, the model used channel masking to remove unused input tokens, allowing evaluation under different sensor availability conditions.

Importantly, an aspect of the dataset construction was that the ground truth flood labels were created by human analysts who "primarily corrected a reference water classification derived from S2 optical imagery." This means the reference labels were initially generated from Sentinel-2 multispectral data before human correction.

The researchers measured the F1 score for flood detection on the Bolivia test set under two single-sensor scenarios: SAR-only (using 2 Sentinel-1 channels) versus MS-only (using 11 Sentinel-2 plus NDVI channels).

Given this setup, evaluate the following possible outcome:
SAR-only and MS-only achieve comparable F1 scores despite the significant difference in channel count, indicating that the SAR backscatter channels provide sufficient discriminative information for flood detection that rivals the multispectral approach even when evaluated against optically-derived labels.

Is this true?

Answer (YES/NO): NO